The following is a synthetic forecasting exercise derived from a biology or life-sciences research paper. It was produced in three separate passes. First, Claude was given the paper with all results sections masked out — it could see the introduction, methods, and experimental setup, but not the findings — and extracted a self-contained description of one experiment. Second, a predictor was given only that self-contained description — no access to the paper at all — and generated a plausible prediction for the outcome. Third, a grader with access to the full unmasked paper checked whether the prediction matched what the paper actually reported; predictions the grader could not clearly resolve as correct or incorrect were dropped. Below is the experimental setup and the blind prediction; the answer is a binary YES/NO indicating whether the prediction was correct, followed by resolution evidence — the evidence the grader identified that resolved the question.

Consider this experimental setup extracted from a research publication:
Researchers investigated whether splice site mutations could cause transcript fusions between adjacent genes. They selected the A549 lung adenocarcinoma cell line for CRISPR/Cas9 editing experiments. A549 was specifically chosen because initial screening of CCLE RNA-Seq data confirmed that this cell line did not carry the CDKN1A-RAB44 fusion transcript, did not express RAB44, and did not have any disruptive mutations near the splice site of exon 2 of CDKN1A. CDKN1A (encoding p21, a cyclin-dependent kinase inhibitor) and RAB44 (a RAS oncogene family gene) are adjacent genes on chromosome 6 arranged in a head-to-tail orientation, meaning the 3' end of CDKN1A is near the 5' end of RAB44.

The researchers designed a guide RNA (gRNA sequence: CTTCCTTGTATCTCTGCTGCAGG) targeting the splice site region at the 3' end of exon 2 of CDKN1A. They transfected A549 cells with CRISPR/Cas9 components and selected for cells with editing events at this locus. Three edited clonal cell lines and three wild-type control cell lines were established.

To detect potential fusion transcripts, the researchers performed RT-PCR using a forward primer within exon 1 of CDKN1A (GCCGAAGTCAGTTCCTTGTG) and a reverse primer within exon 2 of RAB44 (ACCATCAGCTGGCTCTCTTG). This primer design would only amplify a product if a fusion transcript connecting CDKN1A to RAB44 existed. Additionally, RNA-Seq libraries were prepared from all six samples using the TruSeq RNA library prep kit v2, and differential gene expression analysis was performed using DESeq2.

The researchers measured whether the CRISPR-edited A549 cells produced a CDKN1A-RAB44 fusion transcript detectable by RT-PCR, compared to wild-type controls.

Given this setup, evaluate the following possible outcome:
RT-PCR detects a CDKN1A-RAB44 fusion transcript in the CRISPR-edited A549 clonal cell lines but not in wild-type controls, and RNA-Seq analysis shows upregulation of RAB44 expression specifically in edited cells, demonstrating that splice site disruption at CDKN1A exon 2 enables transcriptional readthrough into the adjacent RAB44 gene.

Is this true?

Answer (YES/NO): YES